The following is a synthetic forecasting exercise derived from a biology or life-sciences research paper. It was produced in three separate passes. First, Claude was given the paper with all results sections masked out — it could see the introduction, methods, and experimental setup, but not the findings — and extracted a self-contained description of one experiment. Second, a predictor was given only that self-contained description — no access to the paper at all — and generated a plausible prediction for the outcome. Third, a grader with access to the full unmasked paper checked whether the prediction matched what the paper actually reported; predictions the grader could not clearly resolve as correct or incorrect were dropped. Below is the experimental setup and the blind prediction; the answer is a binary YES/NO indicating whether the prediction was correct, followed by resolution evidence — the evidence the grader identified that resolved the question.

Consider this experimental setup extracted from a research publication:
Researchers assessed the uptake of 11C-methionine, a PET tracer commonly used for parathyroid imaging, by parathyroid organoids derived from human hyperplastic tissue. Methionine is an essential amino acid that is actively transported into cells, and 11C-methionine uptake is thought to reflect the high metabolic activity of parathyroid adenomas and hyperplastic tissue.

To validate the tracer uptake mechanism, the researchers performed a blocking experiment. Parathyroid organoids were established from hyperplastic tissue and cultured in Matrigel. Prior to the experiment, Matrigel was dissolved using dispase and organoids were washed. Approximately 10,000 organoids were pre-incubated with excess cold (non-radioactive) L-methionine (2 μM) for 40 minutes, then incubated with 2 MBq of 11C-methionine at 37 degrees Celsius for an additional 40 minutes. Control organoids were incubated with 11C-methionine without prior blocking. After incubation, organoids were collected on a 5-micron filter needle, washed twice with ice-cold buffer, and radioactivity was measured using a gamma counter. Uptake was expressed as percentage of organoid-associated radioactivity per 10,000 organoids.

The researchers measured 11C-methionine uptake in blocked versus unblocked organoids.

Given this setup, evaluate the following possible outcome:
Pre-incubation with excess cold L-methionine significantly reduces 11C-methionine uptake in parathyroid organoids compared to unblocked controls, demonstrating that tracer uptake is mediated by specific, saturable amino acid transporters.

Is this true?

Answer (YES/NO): YES